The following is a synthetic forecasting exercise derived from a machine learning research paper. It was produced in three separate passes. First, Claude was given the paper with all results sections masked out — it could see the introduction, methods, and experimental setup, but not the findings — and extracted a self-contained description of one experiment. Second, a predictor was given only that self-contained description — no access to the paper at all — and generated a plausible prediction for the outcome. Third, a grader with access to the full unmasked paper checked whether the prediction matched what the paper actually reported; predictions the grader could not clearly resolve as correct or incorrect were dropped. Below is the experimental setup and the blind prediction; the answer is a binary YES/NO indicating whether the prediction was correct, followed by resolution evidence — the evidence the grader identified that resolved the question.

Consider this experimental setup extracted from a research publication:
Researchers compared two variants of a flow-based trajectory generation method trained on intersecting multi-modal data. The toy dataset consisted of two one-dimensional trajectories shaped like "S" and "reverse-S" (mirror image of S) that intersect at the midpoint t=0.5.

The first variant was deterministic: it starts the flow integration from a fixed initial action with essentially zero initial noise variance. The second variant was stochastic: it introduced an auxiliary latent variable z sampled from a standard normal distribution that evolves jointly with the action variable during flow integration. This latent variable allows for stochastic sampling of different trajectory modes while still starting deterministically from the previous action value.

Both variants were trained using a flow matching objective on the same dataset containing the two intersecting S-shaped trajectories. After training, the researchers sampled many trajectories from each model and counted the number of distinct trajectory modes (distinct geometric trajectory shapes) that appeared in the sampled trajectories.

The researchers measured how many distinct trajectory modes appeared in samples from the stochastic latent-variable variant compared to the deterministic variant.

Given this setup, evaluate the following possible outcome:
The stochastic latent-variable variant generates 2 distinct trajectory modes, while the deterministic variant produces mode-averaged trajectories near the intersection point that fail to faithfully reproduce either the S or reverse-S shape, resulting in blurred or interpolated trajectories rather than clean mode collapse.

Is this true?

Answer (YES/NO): NO